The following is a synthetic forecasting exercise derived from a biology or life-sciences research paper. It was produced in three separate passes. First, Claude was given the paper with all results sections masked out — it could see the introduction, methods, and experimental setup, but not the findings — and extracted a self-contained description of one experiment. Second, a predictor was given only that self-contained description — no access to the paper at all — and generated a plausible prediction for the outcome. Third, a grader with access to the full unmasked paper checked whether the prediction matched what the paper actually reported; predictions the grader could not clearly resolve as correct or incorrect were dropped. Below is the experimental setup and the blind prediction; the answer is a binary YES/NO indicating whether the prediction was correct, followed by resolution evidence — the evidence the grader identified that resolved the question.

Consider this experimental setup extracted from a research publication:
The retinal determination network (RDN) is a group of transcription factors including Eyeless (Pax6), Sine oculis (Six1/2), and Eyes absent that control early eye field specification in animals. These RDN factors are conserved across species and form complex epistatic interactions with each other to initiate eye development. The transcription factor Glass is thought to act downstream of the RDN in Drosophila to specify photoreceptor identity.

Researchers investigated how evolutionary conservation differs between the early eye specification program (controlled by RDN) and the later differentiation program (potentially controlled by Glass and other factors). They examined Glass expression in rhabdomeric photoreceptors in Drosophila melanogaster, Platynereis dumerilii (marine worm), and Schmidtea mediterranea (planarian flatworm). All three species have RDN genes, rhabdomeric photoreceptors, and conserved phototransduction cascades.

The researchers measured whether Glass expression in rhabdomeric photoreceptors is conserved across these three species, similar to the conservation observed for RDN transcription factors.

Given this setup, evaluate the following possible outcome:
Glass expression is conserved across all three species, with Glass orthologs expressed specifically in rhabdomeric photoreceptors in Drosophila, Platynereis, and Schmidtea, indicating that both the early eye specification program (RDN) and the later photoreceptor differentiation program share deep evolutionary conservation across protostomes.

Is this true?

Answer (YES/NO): NO